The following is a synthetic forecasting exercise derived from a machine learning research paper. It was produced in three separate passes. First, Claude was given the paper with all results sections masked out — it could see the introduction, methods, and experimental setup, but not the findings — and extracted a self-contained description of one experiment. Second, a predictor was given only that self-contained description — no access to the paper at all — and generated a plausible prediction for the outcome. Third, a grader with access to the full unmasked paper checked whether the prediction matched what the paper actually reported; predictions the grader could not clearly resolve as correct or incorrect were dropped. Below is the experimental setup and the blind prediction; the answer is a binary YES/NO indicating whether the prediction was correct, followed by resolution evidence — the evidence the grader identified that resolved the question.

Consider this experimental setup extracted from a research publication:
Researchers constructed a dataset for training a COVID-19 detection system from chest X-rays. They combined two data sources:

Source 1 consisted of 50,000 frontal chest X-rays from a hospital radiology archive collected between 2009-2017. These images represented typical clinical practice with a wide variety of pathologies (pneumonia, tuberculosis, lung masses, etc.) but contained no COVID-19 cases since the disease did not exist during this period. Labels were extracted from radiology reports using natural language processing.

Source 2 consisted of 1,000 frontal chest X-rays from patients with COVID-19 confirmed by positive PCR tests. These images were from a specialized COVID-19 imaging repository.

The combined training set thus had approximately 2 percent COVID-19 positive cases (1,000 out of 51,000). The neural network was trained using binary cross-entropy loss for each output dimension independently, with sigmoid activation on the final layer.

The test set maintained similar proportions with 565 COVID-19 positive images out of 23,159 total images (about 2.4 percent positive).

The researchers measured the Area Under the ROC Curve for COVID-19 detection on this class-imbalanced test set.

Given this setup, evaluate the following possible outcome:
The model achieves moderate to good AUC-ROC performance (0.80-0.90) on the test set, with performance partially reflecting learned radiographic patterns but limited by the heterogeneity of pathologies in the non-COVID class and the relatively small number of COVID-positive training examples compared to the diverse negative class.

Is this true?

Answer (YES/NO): NO